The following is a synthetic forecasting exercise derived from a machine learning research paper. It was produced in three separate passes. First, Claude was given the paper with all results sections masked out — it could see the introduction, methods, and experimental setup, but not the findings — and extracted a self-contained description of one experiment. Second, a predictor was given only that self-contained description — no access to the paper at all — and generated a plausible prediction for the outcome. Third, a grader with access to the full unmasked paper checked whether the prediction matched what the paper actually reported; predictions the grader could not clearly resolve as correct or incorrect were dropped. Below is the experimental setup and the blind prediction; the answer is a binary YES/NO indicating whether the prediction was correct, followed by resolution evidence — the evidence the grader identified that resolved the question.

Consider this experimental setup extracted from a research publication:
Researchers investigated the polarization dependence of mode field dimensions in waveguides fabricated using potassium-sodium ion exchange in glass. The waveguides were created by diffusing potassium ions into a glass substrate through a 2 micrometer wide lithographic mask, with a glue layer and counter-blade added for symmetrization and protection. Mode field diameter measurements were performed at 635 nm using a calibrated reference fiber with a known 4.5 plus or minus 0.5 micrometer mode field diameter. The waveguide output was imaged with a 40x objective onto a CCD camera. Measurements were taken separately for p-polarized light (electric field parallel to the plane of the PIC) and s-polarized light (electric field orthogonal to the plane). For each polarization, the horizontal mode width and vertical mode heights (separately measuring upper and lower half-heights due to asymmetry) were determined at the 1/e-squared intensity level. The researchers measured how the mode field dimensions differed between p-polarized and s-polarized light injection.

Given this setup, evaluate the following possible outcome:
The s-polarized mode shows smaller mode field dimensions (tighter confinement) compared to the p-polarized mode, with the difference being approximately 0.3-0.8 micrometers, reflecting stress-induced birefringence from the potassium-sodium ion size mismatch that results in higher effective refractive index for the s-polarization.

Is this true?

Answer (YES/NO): NO